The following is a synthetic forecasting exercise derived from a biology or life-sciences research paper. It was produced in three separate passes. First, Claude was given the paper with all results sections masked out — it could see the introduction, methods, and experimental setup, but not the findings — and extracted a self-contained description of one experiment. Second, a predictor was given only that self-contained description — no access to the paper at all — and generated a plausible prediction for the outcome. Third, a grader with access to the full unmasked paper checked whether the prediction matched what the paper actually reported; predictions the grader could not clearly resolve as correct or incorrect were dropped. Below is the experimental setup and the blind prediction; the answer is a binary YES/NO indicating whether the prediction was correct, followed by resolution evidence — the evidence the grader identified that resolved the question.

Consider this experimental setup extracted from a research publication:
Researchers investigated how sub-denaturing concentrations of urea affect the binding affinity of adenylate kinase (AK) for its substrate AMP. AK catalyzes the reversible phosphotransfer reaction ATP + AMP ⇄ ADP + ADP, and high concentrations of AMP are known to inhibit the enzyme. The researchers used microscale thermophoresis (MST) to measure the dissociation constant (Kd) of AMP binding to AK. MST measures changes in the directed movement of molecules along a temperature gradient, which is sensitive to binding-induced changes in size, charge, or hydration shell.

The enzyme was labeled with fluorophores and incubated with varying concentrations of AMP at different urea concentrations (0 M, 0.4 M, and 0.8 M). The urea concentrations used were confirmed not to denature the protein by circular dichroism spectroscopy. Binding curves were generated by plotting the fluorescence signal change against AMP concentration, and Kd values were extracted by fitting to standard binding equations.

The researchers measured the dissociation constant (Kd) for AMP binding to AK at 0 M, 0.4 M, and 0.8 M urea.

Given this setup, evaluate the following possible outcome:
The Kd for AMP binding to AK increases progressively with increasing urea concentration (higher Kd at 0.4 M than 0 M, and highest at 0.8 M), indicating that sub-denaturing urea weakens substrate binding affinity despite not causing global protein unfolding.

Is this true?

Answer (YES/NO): YES